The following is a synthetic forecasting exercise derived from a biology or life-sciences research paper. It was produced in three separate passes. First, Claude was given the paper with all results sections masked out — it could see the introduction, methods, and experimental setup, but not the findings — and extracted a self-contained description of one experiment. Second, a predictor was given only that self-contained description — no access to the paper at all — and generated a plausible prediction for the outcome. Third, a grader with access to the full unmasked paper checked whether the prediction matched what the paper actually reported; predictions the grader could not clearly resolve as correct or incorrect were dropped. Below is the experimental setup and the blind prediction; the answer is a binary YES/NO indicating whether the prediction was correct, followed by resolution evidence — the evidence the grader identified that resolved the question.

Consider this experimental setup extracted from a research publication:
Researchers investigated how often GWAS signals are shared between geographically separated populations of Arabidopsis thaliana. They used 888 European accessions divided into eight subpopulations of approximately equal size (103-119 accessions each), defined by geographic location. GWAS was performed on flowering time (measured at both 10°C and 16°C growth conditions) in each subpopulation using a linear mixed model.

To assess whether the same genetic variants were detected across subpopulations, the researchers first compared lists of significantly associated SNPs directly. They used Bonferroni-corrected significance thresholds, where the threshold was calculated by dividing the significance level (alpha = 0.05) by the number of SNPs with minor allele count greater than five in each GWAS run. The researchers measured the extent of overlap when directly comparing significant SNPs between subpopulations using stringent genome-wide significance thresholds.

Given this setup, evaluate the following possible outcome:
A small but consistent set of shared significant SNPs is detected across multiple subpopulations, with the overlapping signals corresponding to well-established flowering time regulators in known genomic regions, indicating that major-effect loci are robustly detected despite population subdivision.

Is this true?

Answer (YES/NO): NO